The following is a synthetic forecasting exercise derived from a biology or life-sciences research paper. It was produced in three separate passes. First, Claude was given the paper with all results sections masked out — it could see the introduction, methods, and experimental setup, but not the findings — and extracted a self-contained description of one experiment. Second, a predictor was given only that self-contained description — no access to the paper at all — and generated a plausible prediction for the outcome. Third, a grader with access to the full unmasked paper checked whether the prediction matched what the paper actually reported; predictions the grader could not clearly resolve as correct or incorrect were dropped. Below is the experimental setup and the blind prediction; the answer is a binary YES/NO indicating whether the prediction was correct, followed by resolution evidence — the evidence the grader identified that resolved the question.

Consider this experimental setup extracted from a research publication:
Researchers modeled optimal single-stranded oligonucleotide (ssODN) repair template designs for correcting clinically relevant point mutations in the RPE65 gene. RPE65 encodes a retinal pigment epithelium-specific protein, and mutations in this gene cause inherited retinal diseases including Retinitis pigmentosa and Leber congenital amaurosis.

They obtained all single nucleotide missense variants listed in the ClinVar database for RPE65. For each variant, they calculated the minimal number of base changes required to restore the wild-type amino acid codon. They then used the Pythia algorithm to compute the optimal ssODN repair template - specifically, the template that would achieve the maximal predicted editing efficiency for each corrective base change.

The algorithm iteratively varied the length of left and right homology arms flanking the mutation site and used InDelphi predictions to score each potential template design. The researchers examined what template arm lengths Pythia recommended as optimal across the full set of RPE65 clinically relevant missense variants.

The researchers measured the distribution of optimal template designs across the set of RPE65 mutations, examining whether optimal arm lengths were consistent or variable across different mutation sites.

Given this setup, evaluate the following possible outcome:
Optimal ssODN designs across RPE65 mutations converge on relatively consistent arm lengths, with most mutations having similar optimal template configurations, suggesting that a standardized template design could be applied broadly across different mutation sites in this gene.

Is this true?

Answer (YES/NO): NO